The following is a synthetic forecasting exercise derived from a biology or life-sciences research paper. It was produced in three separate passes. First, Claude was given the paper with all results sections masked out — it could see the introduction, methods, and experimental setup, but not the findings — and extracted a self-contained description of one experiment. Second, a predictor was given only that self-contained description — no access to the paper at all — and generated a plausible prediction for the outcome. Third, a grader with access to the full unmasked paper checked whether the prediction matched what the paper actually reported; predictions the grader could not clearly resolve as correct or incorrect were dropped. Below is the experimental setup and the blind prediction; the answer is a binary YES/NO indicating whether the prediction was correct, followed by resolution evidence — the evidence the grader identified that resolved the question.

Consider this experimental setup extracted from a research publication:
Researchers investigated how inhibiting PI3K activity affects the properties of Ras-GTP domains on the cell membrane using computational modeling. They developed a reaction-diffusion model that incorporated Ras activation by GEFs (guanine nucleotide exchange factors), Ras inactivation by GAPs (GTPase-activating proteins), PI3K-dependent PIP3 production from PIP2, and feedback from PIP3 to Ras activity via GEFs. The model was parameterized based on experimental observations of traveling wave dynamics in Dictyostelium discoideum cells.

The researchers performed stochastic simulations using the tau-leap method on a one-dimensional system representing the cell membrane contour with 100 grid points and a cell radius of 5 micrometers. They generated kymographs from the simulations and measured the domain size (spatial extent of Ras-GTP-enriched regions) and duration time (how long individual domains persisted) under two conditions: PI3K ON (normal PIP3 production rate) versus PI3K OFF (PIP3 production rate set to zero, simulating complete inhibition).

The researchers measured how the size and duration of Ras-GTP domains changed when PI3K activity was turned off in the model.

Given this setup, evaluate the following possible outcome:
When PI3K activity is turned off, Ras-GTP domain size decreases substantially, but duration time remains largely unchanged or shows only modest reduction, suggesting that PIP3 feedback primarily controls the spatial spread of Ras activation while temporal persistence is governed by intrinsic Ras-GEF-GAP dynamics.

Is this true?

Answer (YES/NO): NO